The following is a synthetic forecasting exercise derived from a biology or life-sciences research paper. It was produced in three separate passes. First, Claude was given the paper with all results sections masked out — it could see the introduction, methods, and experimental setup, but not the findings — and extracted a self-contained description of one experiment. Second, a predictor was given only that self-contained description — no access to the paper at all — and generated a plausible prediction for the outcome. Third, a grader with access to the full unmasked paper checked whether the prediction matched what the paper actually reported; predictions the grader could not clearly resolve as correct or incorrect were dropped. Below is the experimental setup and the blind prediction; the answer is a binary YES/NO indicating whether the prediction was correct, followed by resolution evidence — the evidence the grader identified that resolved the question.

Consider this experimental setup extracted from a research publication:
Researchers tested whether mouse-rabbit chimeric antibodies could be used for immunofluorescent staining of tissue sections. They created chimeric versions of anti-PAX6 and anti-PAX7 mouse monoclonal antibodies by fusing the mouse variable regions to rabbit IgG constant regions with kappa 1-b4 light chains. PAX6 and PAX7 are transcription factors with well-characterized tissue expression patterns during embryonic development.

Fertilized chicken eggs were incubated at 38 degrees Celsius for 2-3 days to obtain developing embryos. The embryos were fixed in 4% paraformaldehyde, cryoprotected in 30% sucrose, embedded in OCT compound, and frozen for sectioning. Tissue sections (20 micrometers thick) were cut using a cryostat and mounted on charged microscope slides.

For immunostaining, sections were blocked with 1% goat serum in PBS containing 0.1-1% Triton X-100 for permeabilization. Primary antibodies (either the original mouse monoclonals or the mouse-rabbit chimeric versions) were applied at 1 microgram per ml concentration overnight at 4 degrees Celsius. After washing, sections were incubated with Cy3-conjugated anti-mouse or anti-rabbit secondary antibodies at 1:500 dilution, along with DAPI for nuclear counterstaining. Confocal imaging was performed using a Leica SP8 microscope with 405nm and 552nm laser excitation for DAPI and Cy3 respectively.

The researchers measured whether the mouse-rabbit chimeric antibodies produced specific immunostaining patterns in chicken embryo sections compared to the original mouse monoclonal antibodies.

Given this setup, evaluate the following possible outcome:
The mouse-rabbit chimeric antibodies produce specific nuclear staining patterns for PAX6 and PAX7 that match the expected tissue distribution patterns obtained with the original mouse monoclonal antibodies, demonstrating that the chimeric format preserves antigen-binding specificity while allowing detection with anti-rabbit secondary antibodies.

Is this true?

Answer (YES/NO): NO